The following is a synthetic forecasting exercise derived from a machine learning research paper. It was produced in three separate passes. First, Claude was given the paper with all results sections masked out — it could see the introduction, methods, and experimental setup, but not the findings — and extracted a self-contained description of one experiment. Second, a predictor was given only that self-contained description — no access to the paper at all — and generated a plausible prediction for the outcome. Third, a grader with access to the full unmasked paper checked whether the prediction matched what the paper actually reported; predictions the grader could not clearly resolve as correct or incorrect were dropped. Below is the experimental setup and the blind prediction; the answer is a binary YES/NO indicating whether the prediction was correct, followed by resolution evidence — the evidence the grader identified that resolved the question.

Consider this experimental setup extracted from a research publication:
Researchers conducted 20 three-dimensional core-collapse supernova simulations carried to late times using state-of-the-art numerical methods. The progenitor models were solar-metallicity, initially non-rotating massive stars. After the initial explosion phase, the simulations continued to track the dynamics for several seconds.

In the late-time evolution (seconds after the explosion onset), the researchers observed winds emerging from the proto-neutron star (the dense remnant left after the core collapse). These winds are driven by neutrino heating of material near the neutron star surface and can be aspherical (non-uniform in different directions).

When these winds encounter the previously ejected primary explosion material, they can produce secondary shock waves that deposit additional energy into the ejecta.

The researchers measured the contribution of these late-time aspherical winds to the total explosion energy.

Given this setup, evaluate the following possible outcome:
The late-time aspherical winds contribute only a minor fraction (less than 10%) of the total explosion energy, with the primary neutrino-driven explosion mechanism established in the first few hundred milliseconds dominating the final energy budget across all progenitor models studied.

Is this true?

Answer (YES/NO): NO